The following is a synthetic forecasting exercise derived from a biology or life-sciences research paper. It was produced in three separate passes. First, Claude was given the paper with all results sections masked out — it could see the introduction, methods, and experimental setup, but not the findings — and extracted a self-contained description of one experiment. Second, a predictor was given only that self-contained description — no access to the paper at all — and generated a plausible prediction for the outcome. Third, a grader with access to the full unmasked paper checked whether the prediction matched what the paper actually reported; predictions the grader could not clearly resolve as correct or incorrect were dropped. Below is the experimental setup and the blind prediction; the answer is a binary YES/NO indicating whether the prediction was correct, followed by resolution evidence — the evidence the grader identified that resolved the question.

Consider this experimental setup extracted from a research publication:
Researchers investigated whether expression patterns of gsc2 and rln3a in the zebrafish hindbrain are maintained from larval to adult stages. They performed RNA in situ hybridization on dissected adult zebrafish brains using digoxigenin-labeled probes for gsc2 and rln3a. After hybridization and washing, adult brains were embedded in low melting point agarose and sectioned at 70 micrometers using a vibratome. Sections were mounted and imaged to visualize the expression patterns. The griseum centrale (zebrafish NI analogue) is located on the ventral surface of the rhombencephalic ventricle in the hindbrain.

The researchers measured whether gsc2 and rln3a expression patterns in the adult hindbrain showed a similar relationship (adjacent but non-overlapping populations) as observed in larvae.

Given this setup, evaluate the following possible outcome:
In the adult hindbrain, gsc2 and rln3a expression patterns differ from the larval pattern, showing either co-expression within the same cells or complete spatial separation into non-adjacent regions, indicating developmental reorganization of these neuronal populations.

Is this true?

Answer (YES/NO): NO